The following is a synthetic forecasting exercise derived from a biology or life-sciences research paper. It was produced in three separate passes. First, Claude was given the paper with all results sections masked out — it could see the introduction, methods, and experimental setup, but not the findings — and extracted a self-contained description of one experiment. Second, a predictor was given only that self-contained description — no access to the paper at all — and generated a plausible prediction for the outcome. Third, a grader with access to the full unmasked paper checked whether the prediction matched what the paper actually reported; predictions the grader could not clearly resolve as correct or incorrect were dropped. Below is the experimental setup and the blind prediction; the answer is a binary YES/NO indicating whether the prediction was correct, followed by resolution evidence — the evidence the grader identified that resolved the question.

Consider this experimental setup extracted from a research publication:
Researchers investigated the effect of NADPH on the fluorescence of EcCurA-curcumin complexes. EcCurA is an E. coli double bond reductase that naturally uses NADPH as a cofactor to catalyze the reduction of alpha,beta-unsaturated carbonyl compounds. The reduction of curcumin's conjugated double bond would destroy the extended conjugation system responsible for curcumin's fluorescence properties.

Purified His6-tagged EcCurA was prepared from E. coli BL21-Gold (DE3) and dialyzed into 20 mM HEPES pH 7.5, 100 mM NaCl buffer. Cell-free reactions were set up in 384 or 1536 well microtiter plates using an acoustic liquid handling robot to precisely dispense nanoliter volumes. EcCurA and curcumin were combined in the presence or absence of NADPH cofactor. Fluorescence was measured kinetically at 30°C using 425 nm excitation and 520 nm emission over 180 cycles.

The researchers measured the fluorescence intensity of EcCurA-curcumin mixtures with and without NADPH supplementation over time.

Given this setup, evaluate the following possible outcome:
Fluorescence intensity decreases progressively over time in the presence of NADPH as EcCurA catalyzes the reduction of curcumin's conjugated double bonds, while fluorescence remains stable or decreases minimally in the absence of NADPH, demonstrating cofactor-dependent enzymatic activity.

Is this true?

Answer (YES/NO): YES